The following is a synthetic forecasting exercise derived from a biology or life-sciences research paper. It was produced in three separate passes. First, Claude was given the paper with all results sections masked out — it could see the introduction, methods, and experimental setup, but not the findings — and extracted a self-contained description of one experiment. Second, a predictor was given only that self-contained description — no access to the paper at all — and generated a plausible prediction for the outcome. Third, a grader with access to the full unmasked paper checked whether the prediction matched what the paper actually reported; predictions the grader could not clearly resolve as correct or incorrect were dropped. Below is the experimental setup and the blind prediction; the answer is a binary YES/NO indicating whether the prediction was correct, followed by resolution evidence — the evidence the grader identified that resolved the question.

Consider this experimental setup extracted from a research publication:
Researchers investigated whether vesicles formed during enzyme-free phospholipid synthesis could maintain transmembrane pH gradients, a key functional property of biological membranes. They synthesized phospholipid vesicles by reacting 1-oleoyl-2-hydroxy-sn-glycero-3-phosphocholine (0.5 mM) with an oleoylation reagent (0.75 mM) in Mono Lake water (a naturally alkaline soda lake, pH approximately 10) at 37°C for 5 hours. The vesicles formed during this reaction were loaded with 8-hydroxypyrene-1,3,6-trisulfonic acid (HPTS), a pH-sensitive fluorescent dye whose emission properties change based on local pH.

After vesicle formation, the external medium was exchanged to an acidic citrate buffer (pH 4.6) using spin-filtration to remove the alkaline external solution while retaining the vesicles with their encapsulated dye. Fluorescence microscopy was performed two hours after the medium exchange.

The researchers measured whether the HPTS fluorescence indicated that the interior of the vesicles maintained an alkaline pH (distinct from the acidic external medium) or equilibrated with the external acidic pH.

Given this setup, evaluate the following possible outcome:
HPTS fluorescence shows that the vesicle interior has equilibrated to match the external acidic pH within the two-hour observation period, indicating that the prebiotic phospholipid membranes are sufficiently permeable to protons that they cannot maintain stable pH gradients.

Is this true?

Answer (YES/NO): NO